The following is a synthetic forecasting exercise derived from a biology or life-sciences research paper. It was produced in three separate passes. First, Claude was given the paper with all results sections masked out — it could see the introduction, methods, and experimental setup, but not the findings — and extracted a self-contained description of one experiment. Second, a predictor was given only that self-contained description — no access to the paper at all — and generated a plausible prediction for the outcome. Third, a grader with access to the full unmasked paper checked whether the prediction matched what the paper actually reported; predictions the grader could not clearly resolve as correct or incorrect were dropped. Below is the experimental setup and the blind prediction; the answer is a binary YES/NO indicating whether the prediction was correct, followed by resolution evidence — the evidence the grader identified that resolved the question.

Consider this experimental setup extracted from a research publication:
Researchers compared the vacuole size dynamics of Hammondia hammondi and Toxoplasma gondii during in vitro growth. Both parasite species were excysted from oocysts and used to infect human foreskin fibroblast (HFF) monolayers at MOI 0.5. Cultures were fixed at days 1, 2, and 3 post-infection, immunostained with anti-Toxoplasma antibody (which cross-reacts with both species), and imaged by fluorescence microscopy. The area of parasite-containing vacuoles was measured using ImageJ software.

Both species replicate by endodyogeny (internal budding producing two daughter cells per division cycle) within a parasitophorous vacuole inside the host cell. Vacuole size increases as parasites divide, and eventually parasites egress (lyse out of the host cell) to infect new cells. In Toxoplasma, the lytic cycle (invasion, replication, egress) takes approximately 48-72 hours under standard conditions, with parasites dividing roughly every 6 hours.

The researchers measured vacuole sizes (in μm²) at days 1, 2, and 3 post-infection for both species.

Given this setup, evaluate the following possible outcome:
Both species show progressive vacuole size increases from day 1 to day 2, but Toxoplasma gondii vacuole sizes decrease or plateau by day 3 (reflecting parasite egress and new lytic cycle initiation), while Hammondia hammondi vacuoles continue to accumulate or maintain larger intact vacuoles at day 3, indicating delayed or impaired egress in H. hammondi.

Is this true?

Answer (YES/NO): NO